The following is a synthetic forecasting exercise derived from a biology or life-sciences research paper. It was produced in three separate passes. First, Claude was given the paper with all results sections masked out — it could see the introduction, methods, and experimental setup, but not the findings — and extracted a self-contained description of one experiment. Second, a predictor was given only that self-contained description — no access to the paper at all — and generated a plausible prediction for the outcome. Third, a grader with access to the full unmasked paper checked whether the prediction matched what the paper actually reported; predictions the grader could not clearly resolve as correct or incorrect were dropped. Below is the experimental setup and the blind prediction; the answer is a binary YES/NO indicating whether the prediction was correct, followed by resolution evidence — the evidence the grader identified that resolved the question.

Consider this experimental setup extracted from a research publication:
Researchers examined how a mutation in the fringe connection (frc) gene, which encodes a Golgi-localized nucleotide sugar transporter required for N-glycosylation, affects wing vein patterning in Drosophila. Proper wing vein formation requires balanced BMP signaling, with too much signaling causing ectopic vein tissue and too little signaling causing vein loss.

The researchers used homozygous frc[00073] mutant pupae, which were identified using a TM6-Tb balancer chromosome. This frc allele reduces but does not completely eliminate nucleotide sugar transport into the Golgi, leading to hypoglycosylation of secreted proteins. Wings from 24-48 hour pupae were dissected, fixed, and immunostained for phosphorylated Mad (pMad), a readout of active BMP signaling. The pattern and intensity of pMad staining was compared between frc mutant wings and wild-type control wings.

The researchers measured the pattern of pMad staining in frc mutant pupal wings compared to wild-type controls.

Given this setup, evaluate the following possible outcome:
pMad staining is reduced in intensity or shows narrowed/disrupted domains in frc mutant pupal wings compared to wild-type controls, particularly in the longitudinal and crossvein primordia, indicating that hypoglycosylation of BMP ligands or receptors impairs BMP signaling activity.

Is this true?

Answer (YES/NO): NO